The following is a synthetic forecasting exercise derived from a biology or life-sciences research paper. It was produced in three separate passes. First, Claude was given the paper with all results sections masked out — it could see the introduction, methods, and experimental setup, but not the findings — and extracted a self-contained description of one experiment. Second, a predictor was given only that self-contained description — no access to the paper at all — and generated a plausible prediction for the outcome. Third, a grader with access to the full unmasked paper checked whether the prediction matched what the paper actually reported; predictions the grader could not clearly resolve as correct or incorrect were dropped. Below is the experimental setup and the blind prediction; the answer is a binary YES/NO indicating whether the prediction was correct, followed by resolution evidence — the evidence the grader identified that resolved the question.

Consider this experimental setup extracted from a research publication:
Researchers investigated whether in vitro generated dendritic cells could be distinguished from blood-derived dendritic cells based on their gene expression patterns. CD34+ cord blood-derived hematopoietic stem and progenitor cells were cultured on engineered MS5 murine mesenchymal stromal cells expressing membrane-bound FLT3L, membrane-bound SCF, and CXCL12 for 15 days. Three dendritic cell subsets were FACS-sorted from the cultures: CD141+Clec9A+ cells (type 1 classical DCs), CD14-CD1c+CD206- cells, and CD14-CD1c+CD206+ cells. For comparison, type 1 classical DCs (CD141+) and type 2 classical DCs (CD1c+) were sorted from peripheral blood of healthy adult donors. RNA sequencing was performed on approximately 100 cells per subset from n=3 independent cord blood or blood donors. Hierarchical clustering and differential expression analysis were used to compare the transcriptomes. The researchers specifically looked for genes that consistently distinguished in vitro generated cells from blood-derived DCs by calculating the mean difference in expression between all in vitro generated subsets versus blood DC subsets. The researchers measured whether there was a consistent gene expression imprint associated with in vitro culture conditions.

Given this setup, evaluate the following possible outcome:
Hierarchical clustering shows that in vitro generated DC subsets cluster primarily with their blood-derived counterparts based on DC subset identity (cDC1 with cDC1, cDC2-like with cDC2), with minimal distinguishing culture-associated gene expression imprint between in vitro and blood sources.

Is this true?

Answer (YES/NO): NO